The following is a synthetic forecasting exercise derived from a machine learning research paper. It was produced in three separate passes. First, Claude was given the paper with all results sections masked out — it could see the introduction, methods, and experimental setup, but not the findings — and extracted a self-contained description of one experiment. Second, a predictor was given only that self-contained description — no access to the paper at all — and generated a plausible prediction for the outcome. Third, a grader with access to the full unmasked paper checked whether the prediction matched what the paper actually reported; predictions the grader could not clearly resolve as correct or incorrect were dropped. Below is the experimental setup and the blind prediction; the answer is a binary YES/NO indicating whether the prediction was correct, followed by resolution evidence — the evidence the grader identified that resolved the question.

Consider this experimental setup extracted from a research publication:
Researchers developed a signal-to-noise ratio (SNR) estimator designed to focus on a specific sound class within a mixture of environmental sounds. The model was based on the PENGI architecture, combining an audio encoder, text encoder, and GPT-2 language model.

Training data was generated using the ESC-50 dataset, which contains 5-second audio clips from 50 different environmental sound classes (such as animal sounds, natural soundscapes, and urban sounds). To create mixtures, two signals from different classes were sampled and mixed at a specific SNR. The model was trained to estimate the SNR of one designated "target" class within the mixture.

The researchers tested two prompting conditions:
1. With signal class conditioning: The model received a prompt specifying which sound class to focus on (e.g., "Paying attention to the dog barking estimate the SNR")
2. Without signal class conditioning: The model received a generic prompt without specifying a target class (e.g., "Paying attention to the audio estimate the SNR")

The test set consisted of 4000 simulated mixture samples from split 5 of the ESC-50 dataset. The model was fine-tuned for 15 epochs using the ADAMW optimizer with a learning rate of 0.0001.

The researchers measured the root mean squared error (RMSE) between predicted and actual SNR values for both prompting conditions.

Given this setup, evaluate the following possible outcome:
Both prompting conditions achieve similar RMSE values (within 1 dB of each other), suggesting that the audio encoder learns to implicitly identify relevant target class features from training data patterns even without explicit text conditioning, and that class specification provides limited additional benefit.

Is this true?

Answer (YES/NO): NO